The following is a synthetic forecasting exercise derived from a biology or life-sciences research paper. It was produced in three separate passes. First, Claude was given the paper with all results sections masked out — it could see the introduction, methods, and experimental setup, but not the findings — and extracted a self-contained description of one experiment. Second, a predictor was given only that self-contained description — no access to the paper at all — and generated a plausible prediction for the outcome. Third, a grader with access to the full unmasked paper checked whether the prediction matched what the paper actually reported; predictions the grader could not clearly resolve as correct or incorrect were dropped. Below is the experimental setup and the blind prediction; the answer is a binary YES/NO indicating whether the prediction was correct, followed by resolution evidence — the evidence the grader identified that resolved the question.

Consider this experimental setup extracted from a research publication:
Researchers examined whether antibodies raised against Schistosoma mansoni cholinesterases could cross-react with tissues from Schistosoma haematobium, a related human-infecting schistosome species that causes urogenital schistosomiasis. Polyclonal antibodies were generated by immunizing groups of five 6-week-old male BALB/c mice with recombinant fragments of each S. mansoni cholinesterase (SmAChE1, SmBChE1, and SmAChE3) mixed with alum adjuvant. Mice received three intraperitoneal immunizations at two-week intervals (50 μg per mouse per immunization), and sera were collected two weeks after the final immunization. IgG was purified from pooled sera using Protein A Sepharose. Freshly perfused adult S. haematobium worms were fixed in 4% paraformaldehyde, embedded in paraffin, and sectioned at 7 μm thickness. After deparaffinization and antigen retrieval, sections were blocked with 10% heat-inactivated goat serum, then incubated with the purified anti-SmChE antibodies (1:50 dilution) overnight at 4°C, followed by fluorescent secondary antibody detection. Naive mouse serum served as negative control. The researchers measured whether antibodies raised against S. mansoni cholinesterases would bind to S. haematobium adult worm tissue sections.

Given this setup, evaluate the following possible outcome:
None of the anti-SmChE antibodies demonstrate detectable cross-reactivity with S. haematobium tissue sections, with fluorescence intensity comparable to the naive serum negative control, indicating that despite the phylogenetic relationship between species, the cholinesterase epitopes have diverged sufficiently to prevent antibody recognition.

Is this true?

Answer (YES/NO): NO